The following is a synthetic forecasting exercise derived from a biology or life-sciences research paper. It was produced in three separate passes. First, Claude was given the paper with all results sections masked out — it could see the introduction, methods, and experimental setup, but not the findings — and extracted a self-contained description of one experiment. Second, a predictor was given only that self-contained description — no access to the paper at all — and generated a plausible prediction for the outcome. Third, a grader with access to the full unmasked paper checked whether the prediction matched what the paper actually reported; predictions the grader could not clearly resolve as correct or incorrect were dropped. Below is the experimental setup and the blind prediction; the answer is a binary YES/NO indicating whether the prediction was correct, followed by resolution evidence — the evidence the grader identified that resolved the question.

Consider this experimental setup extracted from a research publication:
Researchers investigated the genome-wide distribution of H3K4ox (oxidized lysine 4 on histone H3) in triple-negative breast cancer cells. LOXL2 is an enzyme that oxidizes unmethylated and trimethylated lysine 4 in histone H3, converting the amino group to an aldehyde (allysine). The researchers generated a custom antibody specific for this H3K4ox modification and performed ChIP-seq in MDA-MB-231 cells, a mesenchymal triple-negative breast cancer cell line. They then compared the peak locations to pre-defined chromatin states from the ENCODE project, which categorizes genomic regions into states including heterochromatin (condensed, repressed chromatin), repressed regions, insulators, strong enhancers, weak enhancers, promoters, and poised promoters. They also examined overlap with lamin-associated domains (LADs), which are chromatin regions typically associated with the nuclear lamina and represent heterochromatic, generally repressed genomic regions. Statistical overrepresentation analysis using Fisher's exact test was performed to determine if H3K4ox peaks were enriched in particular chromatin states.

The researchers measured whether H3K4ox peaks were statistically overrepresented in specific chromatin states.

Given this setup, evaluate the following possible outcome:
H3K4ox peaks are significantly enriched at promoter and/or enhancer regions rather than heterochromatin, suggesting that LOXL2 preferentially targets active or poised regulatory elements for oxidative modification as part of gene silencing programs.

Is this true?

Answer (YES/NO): NO